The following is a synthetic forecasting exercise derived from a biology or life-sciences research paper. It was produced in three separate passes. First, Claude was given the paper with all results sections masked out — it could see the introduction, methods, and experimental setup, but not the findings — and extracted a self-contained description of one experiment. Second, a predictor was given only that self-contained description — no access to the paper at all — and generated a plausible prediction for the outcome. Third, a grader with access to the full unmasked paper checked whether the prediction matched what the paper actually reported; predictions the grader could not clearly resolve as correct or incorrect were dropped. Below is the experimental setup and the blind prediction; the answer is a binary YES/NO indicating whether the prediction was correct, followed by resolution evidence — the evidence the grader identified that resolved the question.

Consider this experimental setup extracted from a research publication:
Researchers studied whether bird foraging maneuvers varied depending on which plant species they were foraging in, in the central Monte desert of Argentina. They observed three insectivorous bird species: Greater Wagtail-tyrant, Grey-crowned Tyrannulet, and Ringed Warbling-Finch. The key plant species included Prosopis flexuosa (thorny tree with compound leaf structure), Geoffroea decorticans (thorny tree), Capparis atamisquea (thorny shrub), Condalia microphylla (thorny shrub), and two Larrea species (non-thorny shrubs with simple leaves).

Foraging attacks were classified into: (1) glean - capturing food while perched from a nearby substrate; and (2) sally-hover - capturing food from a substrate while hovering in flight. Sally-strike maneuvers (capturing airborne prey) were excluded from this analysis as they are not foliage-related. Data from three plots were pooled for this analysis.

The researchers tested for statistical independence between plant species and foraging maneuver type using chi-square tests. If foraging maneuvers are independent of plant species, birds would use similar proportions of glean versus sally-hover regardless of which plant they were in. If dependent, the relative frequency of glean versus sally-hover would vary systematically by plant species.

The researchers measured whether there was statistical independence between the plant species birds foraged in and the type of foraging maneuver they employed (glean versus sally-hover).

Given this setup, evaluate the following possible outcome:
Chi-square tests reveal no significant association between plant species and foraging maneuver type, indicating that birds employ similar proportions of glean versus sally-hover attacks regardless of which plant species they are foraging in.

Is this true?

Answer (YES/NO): YES